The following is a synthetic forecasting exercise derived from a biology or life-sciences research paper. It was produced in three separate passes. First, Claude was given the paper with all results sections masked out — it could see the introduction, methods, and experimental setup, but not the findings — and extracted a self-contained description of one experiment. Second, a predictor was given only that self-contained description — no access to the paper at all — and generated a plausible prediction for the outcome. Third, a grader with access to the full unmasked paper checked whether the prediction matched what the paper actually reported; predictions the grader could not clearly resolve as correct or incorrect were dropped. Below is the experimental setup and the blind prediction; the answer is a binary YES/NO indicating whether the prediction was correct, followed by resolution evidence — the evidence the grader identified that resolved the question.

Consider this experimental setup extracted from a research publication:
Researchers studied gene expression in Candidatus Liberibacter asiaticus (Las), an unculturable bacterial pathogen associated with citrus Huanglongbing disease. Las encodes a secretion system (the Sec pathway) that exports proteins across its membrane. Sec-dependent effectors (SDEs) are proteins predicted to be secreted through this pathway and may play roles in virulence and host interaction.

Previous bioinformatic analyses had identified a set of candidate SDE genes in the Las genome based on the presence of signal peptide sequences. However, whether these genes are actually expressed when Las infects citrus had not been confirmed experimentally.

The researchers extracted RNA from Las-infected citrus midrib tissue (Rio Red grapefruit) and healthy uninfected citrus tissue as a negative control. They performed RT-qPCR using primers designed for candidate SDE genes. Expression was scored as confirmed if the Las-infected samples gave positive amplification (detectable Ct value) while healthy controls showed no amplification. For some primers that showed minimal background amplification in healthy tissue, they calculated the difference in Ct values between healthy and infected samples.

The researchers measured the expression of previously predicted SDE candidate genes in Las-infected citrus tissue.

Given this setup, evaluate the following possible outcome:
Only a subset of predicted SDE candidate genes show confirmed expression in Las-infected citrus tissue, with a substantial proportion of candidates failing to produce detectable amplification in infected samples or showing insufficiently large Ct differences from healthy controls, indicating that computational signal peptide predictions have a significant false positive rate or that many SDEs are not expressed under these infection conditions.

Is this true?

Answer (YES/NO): NO